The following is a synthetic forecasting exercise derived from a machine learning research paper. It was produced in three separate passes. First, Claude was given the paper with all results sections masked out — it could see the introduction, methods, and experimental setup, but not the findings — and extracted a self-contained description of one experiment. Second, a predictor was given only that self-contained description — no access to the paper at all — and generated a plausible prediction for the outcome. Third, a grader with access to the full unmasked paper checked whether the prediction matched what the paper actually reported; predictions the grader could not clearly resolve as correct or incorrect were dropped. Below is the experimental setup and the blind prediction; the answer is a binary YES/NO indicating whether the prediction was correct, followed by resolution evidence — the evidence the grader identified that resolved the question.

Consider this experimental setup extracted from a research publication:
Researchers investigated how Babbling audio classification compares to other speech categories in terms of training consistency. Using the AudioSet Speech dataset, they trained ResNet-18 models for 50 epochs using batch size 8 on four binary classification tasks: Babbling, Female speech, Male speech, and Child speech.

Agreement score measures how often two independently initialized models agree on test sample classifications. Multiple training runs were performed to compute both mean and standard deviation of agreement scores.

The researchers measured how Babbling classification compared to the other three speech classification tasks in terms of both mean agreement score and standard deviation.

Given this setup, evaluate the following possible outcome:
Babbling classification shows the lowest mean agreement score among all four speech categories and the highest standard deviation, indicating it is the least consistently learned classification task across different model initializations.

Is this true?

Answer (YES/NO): NO